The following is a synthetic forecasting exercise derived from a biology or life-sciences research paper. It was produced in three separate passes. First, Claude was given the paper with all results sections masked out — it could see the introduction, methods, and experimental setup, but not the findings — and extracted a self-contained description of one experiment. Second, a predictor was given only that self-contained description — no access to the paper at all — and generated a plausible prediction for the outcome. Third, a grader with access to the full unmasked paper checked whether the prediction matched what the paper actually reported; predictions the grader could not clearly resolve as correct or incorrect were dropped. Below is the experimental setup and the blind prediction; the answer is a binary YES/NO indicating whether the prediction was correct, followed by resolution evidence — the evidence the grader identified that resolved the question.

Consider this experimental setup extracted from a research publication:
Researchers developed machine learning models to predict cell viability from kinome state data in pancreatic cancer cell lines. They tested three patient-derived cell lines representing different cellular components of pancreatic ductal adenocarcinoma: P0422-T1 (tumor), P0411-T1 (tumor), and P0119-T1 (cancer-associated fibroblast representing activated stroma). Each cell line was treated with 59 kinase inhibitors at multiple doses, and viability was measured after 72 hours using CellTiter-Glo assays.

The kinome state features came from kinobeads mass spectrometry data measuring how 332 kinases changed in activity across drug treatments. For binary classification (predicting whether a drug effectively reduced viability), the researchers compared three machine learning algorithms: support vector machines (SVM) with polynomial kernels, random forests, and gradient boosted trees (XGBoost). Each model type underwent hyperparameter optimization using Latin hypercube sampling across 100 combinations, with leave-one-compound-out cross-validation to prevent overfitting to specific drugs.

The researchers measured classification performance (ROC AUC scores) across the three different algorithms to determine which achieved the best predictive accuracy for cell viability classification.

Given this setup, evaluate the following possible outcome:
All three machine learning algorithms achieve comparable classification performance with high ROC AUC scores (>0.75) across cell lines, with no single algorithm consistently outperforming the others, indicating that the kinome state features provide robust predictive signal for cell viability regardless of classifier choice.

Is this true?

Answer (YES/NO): NO